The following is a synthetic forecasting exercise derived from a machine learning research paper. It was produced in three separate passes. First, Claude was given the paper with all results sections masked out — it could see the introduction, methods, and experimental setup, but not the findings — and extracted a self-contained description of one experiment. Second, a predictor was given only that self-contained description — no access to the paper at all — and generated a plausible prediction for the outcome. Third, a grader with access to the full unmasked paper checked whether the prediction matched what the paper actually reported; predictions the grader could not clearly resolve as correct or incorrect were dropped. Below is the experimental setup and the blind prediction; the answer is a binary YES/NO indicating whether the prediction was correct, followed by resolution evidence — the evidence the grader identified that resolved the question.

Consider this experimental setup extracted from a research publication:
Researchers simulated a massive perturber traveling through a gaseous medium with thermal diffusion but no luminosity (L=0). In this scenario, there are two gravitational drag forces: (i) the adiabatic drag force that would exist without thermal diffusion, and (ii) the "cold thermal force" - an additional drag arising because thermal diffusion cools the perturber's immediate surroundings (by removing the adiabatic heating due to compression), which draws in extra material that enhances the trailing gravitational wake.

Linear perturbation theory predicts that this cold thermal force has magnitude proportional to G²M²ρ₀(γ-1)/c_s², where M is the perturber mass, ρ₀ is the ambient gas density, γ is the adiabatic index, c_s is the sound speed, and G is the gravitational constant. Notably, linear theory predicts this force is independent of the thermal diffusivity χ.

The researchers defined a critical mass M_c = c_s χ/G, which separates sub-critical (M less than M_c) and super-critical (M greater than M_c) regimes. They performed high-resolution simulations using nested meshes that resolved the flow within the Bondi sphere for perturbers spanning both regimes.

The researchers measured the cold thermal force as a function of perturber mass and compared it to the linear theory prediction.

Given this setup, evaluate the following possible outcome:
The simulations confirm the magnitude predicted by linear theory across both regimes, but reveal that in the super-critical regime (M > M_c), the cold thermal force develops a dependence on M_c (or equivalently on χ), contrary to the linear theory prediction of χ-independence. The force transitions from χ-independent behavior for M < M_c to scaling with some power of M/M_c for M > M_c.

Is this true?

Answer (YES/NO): NO